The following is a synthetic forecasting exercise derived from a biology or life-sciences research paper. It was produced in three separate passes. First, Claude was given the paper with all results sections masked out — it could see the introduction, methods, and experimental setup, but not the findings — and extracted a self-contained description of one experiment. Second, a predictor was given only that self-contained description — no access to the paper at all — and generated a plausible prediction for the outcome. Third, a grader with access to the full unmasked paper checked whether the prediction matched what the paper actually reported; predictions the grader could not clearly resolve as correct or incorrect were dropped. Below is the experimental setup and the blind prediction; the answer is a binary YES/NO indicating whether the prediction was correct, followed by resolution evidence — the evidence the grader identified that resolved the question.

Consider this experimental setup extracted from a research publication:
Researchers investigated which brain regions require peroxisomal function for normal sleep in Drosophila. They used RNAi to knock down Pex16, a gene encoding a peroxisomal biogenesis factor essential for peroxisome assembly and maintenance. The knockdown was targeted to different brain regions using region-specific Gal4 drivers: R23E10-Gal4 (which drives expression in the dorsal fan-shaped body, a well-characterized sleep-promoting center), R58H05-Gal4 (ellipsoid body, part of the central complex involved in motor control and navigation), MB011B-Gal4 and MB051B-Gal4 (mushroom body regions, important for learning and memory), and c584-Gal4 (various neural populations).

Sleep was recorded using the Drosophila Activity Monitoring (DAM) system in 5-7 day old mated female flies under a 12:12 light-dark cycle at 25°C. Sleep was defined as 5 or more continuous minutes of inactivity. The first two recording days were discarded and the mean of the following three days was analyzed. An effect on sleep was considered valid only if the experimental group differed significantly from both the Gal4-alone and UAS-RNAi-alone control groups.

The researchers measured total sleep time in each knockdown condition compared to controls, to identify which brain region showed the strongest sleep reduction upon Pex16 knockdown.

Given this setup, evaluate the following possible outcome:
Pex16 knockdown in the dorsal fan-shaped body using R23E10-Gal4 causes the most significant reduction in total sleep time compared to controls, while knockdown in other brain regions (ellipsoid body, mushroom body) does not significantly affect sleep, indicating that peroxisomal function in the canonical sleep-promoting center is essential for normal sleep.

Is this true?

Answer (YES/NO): NO